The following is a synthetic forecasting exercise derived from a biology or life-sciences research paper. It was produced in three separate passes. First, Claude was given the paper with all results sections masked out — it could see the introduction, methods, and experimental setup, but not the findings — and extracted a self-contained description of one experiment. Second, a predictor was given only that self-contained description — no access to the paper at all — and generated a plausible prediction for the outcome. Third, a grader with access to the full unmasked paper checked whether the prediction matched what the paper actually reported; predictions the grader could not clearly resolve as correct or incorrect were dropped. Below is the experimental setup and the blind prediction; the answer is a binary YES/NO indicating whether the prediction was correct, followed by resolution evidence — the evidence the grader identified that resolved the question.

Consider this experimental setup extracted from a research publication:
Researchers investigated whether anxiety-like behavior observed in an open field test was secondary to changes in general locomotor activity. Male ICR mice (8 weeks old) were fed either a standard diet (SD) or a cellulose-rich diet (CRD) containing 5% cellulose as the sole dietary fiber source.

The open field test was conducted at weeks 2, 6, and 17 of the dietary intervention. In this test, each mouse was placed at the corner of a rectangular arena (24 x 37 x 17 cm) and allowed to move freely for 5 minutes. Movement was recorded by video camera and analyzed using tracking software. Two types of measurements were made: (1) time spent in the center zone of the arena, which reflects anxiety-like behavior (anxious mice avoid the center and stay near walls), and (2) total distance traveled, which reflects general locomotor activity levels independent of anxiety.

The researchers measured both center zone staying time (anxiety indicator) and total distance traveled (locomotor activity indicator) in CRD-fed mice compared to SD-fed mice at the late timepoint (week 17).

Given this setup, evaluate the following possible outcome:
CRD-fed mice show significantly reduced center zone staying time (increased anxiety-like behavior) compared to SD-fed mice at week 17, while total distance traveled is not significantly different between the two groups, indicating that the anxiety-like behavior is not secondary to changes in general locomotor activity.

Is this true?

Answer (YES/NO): NO